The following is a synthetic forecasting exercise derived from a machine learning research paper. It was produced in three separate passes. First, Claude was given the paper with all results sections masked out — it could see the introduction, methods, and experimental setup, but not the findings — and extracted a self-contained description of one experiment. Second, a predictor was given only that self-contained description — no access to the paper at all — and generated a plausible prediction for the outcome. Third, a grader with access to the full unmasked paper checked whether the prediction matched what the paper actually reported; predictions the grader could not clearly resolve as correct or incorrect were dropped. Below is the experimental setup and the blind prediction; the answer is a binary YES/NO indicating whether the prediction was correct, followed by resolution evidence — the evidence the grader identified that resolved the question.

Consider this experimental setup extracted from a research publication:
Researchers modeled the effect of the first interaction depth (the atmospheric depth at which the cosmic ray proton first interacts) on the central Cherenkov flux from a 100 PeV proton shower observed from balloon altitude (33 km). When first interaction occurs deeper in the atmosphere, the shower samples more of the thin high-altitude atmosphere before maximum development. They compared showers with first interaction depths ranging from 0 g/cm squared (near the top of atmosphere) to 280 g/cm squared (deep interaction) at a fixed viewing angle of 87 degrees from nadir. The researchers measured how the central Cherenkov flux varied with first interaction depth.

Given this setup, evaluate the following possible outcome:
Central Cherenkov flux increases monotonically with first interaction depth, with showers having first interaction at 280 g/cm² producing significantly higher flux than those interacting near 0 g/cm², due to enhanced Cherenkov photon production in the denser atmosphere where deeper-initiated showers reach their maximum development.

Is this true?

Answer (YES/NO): NO